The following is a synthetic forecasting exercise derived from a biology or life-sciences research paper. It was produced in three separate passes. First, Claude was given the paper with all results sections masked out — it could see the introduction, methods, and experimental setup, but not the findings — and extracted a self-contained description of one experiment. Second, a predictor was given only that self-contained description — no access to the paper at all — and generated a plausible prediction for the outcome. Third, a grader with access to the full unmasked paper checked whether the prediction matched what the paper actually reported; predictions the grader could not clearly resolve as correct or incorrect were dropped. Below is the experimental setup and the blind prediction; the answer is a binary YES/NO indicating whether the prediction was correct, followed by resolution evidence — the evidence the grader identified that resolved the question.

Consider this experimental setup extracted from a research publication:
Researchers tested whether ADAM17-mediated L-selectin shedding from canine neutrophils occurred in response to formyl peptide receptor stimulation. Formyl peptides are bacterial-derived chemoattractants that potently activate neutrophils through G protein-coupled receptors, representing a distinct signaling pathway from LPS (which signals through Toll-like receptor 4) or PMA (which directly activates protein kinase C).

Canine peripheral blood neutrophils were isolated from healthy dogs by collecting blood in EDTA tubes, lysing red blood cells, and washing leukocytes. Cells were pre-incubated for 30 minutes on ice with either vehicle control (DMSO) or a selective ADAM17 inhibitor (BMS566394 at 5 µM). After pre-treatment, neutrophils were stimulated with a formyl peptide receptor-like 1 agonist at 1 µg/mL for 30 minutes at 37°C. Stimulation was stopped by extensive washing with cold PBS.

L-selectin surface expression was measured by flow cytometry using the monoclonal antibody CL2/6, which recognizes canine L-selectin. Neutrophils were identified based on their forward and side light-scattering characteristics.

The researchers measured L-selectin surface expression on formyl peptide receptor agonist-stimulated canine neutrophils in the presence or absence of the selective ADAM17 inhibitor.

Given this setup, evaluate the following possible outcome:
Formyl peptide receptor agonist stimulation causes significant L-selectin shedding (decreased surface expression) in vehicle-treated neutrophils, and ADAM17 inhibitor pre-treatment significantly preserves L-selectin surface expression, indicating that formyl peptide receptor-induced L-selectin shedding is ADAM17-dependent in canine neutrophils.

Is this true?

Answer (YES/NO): YES